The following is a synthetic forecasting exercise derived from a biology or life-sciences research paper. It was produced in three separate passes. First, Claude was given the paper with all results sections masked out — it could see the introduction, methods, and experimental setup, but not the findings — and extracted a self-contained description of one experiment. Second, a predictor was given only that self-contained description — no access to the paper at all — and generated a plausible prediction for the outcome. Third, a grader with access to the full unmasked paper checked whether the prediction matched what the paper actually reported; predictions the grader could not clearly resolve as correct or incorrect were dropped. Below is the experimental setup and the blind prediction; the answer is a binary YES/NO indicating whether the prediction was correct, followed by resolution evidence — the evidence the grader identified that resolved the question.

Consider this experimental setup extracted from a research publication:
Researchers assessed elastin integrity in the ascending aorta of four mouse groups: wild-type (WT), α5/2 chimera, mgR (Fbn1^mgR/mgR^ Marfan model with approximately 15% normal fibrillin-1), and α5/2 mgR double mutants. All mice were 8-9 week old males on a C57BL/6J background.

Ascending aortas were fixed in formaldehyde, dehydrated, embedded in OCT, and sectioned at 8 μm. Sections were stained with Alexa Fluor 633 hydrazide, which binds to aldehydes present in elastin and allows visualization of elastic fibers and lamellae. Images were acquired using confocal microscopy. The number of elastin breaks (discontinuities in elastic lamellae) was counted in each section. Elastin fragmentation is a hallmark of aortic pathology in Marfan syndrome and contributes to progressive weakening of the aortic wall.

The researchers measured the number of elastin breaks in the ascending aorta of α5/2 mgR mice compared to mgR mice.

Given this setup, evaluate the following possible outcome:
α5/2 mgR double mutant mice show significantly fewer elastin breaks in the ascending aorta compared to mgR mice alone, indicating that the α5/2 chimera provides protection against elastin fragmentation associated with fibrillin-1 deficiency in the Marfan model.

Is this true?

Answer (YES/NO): YES